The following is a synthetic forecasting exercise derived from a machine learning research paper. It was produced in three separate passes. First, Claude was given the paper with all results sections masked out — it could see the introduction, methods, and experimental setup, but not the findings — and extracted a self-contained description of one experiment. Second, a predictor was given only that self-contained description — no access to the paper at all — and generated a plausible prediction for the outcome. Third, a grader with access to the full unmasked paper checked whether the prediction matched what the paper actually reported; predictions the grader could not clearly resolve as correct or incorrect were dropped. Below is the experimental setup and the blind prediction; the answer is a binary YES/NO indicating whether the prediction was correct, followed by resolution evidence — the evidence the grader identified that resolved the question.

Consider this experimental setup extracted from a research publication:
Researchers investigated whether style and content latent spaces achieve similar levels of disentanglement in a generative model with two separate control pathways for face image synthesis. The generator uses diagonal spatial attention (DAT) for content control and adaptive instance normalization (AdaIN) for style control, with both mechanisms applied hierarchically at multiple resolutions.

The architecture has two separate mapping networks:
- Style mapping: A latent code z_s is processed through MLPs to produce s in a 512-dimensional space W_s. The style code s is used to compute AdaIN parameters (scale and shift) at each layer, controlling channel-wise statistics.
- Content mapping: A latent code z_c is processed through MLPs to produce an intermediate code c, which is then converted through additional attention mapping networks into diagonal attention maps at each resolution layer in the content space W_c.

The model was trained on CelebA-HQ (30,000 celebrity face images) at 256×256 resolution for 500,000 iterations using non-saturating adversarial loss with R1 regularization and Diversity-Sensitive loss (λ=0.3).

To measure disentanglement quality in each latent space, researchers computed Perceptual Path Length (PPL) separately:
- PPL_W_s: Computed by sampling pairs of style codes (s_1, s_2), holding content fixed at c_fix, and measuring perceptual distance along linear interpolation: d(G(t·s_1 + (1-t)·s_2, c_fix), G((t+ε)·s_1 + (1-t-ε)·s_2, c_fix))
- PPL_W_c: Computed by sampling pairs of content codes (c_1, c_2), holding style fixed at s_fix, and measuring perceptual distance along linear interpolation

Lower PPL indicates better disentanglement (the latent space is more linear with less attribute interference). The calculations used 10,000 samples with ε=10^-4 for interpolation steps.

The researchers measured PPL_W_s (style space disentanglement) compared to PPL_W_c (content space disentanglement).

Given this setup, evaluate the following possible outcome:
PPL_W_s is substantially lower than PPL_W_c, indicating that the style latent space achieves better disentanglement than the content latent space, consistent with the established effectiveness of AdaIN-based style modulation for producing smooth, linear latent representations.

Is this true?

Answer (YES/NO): NO